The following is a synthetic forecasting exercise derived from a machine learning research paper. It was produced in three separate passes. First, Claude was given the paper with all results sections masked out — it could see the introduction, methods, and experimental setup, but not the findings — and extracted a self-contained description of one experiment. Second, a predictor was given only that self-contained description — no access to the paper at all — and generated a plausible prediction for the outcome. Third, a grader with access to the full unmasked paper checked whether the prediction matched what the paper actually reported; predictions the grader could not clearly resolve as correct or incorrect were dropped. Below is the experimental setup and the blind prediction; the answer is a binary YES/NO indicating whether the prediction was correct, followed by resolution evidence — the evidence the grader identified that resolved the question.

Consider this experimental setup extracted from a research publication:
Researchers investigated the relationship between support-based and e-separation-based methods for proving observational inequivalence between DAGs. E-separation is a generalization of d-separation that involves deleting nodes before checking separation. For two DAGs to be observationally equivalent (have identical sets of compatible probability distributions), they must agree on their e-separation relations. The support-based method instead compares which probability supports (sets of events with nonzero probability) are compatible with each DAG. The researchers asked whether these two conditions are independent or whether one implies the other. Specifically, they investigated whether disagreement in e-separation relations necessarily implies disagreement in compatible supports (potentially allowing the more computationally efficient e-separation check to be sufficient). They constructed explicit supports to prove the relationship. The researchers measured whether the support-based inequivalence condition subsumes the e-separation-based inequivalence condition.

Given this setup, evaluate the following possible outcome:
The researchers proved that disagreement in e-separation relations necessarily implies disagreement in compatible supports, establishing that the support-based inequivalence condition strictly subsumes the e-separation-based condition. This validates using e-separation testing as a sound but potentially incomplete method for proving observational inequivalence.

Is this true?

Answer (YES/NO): YES